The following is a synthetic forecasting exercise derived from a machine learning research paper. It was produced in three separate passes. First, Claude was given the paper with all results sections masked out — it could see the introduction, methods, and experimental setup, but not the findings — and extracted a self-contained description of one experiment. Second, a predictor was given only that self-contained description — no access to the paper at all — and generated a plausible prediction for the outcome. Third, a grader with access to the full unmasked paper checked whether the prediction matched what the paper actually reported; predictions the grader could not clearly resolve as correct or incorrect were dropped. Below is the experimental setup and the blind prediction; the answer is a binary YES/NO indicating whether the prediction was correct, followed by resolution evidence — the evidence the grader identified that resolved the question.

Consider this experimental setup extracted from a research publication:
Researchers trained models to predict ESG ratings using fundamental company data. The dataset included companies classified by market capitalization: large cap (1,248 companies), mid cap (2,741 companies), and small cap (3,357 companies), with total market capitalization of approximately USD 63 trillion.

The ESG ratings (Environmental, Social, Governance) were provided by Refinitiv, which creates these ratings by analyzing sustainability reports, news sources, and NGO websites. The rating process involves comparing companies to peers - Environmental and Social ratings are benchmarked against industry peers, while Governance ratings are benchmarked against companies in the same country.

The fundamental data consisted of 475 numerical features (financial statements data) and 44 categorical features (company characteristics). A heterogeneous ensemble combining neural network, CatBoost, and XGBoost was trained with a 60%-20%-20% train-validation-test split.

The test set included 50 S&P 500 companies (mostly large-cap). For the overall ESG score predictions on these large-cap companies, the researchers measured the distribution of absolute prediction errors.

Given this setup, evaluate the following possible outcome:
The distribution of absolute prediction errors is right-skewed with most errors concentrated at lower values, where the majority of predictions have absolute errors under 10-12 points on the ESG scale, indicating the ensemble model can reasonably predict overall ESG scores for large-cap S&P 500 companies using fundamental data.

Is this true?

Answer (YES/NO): YES